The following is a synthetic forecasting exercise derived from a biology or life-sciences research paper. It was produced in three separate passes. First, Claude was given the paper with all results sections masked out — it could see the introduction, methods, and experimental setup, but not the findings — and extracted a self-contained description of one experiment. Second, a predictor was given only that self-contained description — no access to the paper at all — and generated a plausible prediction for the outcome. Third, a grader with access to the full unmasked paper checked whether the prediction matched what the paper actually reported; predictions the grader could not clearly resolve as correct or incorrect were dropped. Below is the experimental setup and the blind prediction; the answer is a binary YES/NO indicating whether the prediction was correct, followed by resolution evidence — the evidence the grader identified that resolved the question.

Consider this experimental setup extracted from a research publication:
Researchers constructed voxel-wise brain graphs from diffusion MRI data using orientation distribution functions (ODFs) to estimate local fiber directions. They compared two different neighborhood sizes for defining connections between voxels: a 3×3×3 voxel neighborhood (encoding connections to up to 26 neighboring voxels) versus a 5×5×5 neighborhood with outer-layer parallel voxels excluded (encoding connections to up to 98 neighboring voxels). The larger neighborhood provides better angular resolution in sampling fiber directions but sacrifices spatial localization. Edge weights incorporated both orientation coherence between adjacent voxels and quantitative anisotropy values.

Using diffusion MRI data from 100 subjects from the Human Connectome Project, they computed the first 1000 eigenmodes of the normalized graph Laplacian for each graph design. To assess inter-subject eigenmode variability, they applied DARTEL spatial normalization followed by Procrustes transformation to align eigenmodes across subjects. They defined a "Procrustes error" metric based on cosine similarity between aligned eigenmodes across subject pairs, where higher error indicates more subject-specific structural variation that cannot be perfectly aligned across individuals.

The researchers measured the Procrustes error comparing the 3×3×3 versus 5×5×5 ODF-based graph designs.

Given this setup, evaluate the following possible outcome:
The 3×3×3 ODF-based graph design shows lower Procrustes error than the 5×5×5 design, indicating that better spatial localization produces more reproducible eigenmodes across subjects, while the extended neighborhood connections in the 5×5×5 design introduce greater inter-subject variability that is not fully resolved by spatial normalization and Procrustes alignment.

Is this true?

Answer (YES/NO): NO